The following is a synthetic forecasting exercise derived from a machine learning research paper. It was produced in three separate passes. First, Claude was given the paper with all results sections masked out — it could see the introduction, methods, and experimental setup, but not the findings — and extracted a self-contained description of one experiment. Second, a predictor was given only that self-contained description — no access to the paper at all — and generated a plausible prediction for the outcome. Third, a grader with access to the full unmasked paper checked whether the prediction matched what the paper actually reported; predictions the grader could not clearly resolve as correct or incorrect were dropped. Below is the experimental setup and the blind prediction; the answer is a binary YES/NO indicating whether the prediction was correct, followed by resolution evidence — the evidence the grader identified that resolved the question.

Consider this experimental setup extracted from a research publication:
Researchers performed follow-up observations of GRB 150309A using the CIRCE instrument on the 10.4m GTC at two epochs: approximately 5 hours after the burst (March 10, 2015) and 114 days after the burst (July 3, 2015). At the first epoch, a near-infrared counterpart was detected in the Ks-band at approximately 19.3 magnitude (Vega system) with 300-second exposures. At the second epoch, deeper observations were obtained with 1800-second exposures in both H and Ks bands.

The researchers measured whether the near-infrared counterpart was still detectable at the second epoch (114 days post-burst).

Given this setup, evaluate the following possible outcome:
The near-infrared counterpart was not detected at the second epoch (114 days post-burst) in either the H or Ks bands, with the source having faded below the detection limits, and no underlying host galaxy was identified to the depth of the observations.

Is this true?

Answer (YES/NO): YES